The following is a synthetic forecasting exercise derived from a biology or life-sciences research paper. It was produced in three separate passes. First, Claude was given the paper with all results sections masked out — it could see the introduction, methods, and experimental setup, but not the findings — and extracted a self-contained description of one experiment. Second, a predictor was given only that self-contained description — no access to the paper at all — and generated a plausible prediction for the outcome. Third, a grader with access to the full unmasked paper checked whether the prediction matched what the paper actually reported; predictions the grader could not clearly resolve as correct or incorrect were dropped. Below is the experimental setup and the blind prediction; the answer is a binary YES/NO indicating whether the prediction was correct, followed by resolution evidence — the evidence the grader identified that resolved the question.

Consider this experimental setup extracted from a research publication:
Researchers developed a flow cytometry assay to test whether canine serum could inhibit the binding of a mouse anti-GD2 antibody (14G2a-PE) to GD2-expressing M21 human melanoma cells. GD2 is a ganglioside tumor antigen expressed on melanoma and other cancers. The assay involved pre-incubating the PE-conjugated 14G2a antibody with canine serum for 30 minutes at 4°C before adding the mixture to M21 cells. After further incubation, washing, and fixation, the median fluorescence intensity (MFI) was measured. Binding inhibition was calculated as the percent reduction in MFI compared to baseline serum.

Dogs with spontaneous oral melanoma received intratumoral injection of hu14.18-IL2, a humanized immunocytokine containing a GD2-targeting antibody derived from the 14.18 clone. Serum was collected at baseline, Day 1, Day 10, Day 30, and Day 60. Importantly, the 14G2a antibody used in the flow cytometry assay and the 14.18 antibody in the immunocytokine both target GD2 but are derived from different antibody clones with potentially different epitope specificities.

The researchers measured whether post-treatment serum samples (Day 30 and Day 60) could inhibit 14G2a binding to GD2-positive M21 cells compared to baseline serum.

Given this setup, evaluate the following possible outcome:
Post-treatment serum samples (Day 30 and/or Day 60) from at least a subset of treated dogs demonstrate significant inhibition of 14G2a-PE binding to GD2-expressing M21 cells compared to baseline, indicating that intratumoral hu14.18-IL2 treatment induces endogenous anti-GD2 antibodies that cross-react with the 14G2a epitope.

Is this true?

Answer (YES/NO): NO